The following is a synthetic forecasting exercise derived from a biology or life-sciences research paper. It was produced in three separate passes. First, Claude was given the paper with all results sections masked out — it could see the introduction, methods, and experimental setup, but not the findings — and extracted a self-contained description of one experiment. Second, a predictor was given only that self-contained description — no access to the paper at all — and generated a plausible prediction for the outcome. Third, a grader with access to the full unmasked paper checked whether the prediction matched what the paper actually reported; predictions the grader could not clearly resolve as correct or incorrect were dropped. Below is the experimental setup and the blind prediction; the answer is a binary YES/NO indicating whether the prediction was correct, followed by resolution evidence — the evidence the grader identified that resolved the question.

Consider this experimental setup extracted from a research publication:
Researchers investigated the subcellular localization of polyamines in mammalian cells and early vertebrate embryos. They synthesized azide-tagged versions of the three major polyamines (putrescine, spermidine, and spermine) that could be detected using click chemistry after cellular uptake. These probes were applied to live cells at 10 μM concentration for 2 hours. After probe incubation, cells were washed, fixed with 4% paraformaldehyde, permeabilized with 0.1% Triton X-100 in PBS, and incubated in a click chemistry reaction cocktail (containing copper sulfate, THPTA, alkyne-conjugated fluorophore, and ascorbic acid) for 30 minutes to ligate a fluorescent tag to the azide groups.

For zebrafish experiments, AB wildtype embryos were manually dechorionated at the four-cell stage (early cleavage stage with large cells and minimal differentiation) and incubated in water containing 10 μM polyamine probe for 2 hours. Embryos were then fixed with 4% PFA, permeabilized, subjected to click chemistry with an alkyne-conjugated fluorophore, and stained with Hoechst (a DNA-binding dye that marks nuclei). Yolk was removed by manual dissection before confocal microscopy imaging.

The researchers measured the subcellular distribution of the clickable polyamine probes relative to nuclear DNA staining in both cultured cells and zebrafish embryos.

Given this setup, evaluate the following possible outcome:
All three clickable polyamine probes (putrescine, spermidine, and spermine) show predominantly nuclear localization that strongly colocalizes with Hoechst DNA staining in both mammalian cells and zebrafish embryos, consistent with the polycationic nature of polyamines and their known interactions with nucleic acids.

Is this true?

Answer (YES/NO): NO